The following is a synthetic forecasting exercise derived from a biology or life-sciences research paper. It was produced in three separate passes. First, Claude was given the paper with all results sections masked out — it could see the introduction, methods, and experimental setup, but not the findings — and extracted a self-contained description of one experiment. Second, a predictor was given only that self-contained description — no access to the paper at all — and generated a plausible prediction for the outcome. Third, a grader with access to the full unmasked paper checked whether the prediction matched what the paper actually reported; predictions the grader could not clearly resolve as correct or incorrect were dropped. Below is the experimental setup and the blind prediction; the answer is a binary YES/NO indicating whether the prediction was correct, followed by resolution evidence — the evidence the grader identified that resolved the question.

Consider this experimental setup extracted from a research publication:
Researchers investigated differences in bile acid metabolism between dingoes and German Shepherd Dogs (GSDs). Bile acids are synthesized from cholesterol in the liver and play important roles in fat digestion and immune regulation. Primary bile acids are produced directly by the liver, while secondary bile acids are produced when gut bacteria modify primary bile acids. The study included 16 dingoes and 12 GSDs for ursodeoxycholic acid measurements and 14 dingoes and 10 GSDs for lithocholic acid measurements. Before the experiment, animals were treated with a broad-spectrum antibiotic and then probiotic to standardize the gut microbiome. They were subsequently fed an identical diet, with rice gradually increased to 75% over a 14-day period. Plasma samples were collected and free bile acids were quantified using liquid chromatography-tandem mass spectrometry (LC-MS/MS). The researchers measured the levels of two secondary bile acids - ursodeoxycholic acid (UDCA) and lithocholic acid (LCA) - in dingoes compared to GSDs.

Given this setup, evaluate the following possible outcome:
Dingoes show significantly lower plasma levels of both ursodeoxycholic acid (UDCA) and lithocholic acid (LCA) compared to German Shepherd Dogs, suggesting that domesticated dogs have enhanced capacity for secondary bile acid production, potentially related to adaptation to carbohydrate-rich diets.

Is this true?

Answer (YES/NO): NO